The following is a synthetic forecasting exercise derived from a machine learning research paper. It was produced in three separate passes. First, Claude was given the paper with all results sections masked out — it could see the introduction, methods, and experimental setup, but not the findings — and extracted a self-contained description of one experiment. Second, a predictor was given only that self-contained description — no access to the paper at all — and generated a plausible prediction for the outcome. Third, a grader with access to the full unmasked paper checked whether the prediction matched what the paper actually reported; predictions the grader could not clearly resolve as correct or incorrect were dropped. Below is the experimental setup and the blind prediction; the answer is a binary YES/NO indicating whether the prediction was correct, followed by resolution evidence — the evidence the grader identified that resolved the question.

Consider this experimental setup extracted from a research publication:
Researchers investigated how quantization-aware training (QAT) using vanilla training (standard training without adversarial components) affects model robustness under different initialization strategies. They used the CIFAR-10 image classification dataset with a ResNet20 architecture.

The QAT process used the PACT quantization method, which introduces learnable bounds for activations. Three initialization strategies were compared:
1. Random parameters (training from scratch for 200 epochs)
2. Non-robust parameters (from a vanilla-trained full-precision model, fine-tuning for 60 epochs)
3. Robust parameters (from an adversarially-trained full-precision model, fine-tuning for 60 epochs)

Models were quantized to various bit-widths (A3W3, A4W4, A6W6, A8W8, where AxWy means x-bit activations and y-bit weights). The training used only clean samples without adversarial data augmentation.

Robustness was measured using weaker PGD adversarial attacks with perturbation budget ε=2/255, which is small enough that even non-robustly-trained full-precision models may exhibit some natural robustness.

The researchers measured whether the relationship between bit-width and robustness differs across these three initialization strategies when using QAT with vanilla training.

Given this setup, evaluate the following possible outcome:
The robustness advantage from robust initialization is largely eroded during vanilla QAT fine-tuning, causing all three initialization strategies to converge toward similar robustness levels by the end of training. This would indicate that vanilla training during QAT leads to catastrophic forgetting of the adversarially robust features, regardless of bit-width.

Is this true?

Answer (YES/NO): YES